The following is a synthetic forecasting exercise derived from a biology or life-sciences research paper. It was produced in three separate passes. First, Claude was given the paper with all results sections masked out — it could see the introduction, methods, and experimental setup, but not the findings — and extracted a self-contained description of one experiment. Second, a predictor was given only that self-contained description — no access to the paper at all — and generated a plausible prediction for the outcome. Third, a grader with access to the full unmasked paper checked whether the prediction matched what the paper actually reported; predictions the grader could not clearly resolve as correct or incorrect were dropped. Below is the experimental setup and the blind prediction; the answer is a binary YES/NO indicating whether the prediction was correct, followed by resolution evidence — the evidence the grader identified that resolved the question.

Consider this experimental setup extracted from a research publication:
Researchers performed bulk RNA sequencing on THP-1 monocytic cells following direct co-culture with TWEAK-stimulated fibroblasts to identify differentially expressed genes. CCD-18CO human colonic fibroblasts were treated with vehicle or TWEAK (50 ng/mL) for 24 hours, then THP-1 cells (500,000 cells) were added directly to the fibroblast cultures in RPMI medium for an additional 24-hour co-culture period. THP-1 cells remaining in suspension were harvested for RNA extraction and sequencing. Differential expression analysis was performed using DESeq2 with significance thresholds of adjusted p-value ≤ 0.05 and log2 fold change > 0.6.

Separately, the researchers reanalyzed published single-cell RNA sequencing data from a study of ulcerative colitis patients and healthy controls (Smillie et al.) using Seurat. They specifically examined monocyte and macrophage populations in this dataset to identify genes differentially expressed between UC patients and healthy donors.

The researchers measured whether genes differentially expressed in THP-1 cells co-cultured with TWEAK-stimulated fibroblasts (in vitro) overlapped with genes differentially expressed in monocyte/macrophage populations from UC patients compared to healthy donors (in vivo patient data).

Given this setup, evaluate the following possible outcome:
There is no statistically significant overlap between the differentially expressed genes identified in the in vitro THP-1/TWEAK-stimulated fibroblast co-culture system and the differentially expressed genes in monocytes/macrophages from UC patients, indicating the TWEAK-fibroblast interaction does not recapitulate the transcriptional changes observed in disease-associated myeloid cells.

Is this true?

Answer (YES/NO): NO